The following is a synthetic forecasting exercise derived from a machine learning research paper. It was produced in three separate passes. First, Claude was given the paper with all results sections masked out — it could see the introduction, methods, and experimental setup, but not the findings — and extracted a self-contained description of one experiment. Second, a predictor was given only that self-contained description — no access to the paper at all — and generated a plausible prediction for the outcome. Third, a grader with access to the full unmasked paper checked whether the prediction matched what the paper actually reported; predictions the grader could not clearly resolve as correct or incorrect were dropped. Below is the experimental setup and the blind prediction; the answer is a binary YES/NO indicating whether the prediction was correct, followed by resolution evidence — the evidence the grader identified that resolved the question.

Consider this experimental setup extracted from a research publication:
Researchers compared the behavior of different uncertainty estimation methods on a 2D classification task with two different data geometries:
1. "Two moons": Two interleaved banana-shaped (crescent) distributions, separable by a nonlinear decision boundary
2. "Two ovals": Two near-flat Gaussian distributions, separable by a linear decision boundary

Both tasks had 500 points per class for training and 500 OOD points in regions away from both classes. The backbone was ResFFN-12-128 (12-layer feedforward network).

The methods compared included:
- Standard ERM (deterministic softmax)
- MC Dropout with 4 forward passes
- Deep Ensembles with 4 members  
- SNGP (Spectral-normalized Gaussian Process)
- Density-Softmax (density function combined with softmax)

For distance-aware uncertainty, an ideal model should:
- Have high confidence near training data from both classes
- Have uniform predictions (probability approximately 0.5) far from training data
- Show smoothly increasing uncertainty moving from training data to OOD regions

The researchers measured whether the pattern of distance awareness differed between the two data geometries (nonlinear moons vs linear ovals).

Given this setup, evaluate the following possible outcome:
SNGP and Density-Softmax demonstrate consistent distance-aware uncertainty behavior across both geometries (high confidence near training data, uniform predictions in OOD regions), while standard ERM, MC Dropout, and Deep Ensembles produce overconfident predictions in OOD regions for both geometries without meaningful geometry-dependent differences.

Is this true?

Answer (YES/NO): NO